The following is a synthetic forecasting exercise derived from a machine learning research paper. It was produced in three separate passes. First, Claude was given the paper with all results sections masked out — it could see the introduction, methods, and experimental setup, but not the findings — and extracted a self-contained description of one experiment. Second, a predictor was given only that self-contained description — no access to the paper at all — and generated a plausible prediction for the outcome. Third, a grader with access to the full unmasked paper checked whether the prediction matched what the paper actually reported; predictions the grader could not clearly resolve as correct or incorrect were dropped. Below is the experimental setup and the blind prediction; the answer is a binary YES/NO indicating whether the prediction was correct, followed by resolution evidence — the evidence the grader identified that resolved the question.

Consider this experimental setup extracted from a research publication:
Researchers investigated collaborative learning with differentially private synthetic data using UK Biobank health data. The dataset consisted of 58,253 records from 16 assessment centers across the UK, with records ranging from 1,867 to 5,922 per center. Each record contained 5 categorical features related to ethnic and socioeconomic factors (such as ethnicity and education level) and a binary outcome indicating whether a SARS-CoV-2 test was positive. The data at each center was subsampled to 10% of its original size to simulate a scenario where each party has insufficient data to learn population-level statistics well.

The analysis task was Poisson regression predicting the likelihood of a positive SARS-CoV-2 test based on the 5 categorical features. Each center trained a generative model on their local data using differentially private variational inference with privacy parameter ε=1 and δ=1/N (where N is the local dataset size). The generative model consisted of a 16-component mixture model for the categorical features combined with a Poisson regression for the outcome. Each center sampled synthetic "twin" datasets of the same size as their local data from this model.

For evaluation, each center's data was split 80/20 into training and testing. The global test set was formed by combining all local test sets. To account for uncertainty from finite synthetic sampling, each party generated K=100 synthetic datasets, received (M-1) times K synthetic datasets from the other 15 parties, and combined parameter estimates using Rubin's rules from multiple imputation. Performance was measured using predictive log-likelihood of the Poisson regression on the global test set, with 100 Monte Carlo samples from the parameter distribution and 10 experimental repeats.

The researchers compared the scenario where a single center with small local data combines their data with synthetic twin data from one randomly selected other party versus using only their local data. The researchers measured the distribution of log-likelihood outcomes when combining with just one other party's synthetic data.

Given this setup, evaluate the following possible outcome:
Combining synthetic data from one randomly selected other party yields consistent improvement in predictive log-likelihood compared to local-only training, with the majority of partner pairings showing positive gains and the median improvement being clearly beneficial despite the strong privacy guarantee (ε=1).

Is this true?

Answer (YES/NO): NO